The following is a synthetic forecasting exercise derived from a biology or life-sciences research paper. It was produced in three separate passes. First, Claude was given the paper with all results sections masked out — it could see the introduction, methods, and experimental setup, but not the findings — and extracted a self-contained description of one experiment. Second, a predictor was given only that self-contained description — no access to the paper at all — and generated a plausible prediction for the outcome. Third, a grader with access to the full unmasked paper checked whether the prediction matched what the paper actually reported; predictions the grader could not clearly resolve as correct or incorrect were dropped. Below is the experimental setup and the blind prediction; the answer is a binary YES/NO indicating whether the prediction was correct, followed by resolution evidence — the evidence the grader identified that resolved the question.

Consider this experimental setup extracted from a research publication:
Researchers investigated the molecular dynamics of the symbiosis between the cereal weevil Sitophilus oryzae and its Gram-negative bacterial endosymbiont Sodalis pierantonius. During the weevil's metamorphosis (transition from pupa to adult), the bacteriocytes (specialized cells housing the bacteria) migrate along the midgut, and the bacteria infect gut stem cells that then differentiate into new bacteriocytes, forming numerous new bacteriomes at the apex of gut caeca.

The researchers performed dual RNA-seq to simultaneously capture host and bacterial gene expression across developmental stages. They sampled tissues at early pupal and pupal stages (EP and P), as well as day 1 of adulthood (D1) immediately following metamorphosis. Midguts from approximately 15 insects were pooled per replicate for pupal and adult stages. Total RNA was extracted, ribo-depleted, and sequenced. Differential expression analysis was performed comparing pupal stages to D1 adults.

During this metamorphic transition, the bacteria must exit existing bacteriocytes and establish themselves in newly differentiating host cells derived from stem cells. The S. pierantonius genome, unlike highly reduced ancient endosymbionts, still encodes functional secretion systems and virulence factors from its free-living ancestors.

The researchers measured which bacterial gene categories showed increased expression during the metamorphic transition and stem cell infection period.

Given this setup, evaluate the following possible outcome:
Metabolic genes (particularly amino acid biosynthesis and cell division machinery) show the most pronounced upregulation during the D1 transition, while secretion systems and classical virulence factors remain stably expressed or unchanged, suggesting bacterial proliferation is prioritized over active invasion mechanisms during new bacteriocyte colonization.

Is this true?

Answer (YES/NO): NO